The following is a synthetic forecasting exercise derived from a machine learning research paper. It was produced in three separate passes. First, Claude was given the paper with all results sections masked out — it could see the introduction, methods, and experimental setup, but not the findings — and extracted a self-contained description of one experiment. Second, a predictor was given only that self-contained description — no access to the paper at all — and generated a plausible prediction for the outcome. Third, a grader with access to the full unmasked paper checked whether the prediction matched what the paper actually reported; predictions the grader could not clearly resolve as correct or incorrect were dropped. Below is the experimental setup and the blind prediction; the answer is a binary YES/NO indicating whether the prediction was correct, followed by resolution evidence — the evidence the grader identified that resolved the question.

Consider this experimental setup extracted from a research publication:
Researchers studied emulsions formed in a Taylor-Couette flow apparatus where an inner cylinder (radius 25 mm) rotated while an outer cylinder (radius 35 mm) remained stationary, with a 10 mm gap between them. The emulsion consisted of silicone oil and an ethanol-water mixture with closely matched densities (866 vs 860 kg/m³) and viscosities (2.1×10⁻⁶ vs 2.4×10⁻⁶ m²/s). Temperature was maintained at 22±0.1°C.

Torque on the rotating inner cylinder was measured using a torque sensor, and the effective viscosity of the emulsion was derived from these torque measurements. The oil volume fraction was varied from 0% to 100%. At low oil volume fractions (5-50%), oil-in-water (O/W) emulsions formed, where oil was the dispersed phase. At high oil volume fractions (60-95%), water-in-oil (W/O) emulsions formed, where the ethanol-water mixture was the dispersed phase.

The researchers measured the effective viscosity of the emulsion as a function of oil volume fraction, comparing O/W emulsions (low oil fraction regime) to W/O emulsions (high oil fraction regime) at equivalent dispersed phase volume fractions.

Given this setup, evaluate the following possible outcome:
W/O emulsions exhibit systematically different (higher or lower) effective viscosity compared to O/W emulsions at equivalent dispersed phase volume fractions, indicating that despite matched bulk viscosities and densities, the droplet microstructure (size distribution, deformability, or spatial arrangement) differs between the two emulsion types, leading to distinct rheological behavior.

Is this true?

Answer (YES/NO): YES